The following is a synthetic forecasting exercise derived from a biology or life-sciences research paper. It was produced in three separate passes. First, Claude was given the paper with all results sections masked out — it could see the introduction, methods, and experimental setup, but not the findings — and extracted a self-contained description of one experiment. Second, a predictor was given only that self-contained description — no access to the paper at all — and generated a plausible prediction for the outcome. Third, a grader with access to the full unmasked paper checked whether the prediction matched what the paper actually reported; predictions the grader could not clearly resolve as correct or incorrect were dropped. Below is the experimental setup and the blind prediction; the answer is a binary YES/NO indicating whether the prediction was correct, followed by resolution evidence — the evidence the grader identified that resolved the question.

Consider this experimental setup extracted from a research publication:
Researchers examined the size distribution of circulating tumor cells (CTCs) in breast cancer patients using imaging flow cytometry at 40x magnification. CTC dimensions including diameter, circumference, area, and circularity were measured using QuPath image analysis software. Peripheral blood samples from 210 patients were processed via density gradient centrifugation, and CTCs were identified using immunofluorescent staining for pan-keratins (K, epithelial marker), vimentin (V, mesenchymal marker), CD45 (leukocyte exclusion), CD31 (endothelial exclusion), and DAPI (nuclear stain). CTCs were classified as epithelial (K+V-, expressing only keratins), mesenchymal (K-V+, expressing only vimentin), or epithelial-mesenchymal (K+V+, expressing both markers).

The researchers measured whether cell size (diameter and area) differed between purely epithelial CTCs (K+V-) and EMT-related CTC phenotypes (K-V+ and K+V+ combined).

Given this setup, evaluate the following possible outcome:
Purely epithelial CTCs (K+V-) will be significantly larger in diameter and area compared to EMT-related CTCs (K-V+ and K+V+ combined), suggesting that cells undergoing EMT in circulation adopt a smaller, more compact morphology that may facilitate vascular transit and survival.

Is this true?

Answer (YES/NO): NO